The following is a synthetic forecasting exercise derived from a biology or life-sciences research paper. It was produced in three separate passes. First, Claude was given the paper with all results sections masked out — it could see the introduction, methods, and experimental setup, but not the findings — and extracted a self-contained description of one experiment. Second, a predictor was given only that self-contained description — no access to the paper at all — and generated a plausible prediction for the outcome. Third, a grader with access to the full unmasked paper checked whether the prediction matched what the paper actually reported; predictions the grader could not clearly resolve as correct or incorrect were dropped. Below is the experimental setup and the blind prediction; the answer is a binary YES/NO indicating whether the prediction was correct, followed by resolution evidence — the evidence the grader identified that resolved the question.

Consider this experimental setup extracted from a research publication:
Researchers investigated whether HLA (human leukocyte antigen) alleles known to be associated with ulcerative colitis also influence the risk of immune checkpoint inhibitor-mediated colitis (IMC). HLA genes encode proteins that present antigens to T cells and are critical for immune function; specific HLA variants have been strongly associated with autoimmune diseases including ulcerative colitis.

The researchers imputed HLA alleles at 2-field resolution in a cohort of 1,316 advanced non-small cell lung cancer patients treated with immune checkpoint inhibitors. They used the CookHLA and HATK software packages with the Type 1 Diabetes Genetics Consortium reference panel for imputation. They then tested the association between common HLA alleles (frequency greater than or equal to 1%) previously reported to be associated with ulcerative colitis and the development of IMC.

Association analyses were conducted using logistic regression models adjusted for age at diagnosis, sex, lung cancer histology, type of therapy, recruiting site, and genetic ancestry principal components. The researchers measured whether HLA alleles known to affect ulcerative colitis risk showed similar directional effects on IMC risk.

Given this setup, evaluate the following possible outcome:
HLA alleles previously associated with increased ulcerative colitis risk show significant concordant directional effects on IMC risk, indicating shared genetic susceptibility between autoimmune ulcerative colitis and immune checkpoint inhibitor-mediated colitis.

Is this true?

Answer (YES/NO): NO